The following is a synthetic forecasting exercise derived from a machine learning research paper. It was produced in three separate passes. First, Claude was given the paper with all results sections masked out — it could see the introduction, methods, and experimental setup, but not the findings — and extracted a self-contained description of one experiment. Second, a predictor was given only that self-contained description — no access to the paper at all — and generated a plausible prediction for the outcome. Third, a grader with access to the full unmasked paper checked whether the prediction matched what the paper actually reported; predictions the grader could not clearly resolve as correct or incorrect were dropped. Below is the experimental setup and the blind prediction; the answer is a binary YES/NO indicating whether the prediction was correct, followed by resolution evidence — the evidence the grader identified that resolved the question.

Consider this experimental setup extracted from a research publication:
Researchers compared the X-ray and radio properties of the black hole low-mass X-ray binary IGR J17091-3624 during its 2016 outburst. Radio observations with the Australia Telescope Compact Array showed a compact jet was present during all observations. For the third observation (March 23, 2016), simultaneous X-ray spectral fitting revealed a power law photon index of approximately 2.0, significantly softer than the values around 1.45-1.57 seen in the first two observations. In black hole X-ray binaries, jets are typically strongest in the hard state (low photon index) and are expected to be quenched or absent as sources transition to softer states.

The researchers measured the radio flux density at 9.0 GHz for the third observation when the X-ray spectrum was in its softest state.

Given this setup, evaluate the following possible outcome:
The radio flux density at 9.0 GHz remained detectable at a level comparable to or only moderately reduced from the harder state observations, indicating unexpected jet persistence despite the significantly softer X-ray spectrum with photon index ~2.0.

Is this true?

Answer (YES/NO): NO